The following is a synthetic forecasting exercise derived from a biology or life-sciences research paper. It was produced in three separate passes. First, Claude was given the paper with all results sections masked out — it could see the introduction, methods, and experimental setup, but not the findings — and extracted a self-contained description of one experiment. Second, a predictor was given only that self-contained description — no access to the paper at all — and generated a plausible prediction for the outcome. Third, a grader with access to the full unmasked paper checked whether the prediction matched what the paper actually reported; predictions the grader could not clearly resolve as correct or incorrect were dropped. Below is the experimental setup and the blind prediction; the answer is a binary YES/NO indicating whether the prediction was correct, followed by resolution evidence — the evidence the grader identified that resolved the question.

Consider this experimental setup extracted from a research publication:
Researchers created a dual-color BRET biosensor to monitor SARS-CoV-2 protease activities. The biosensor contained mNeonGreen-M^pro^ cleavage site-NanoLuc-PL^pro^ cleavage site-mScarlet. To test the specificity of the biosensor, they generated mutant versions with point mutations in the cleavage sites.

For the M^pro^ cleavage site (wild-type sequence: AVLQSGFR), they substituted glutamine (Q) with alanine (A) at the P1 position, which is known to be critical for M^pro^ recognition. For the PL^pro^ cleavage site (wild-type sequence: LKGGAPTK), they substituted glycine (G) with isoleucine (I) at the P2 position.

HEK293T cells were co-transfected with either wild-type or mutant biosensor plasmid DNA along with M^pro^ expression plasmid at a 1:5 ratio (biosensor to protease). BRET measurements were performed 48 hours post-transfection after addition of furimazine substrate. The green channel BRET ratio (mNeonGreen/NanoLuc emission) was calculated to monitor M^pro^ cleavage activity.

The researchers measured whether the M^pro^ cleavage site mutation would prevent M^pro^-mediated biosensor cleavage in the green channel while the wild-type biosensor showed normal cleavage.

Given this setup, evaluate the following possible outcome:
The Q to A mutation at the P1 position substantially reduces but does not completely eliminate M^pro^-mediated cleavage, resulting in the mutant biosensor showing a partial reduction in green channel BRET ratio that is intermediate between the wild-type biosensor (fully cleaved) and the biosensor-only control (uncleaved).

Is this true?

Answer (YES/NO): NO